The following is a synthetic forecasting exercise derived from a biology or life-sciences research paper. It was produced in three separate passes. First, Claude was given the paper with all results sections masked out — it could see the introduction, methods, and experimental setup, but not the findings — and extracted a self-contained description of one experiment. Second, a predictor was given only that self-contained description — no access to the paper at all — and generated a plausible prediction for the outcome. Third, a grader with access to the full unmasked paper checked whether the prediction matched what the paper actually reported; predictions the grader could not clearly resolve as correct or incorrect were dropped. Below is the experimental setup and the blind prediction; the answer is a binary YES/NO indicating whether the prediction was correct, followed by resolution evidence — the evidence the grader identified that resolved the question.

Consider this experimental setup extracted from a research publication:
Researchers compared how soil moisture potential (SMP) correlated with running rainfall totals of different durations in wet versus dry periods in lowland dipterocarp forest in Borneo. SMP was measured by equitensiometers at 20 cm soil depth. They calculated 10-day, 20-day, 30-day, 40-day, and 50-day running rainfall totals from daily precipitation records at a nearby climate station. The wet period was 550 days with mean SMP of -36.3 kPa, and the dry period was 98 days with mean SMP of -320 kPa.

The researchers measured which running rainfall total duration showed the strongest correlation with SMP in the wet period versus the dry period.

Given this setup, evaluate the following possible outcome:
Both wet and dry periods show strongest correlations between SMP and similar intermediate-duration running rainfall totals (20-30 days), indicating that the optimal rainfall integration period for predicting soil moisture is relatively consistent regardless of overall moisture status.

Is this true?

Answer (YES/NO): NO